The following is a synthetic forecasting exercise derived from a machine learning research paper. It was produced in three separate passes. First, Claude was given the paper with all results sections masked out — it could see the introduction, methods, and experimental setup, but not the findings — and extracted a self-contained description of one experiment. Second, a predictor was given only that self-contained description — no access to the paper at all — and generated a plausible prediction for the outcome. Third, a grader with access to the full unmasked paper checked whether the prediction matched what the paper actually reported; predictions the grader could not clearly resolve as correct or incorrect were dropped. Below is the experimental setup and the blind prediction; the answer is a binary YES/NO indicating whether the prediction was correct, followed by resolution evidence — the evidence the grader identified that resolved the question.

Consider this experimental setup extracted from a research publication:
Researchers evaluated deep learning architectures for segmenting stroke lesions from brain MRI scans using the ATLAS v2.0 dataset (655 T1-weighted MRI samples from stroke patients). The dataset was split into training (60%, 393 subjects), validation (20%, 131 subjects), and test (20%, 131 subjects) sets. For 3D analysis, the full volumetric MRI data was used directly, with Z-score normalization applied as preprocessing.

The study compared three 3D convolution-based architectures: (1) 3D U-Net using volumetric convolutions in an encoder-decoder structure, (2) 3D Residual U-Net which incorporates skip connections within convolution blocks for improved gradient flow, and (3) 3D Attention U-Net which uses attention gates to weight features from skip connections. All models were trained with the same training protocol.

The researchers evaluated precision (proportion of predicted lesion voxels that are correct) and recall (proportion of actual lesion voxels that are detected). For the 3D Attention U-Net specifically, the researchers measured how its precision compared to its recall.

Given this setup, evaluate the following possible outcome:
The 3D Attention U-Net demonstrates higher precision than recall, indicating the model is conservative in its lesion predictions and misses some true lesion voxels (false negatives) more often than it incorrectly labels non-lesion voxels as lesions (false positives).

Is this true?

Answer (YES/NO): NO